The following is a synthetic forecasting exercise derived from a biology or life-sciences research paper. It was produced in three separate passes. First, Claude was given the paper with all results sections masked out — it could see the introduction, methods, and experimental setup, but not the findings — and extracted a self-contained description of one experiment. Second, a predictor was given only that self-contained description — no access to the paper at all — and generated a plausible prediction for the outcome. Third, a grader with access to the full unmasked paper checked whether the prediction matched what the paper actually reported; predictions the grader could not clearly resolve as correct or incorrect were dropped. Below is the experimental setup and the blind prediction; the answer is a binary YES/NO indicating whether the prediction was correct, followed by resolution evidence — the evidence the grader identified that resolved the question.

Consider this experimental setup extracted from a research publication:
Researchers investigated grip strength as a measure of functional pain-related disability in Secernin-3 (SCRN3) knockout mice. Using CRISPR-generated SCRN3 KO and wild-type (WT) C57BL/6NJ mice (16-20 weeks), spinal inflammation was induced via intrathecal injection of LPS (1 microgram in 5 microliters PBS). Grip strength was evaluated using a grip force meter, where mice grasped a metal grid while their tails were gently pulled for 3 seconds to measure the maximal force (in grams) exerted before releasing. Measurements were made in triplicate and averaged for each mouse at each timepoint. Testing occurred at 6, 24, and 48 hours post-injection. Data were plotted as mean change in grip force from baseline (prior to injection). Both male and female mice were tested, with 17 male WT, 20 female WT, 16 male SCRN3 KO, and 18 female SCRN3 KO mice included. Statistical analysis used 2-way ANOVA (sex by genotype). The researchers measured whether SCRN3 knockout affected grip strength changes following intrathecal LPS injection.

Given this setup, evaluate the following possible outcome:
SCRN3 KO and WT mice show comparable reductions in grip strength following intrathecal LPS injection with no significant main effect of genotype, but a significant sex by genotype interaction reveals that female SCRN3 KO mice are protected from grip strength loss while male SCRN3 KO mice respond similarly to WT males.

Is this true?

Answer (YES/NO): NO